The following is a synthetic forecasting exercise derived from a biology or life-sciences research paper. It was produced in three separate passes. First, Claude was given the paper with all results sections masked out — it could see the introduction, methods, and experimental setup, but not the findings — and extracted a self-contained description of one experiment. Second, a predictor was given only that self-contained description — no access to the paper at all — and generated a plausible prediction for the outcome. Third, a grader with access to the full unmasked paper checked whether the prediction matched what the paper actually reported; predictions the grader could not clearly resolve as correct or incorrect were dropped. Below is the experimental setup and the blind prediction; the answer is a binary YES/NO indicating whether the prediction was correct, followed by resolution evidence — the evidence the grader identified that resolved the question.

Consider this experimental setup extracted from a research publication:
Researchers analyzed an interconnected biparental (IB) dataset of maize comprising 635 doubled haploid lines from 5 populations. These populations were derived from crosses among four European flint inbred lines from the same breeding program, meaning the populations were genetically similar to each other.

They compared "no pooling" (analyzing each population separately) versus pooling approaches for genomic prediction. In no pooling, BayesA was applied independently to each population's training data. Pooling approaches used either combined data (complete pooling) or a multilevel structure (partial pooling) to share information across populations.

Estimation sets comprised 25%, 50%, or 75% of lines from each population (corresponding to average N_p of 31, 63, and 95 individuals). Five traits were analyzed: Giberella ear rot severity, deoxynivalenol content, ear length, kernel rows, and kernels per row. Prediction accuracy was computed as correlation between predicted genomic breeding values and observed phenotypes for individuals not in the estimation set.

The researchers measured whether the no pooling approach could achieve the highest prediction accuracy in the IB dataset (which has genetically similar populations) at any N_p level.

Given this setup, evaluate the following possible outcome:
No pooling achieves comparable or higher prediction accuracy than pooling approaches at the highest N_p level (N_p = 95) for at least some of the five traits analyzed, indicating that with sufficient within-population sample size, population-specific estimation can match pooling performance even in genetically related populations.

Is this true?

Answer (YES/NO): YES